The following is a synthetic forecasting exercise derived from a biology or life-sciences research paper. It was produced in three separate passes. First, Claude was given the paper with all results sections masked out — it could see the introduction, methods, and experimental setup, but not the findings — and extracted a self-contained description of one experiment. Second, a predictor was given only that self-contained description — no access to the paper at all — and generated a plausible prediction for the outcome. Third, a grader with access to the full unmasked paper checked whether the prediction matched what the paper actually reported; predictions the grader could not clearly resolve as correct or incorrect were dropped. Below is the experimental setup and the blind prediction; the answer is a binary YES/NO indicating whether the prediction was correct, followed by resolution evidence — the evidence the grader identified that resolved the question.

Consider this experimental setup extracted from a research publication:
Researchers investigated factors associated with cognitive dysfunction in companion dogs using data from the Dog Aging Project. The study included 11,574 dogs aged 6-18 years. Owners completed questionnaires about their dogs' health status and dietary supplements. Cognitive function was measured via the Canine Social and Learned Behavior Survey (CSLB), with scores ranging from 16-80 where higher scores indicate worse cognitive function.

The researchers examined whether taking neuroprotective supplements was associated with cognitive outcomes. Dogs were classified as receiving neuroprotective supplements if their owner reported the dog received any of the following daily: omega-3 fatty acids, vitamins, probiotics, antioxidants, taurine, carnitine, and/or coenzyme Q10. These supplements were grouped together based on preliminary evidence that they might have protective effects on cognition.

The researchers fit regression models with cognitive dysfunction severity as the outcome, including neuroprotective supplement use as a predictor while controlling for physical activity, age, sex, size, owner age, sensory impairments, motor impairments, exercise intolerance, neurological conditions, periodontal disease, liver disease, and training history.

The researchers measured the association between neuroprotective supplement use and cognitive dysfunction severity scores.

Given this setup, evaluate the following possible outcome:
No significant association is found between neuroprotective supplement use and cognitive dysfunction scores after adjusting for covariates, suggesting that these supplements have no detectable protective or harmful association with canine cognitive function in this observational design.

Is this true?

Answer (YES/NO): NO